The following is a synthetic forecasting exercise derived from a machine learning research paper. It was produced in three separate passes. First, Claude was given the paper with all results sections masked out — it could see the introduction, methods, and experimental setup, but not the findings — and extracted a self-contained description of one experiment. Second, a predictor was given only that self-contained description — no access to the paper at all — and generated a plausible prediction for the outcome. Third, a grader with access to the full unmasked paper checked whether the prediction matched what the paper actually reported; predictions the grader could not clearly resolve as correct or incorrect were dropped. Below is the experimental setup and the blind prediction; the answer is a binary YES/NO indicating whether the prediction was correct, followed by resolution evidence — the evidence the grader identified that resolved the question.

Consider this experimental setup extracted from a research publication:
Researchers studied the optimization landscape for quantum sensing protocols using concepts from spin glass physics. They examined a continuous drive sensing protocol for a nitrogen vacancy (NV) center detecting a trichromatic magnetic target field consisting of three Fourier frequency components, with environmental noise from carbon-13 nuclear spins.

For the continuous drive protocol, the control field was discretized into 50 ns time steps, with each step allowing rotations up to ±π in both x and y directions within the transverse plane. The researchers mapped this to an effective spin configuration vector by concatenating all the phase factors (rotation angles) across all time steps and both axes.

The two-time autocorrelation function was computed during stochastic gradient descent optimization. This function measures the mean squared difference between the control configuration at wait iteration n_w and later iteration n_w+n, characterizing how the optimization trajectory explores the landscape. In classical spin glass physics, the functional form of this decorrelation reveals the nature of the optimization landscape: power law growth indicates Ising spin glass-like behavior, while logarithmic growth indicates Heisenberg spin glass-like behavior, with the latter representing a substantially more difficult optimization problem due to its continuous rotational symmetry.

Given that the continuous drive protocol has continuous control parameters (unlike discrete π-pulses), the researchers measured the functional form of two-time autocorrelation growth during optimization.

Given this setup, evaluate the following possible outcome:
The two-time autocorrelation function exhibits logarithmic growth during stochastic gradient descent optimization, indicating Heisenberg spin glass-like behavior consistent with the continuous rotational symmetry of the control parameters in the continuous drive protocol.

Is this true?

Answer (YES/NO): YES